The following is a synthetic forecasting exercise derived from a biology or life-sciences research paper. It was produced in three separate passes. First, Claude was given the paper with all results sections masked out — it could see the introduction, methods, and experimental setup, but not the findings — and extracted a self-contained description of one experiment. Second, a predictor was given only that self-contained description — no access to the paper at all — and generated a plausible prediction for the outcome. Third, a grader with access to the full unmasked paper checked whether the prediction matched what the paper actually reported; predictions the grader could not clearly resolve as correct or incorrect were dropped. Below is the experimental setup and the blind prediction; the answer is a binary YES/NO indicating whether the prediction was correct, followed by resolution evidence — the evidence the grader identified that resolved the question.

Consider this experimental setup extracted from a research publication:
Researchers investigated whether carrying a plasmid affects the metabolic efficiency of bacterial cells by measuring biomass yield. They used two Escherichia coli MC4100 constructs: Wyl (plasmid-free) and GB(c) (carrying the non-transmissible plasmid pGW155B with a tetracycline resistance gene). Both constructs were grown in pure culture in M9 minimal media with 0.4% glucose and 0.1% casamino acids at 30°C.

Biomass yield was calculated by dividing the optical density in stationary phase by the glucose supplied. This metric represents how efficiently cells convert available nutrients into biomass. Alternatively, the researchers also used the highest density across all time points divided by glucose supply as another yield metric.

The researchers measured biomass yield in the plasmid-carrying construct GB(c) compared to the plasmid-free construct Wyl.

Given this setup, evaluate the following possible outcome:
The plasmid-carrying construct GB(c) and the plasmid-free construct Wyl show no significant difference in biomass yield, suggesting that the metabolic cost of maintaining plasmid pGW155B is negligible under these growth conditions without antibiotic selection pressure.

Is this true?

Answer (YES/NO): NO